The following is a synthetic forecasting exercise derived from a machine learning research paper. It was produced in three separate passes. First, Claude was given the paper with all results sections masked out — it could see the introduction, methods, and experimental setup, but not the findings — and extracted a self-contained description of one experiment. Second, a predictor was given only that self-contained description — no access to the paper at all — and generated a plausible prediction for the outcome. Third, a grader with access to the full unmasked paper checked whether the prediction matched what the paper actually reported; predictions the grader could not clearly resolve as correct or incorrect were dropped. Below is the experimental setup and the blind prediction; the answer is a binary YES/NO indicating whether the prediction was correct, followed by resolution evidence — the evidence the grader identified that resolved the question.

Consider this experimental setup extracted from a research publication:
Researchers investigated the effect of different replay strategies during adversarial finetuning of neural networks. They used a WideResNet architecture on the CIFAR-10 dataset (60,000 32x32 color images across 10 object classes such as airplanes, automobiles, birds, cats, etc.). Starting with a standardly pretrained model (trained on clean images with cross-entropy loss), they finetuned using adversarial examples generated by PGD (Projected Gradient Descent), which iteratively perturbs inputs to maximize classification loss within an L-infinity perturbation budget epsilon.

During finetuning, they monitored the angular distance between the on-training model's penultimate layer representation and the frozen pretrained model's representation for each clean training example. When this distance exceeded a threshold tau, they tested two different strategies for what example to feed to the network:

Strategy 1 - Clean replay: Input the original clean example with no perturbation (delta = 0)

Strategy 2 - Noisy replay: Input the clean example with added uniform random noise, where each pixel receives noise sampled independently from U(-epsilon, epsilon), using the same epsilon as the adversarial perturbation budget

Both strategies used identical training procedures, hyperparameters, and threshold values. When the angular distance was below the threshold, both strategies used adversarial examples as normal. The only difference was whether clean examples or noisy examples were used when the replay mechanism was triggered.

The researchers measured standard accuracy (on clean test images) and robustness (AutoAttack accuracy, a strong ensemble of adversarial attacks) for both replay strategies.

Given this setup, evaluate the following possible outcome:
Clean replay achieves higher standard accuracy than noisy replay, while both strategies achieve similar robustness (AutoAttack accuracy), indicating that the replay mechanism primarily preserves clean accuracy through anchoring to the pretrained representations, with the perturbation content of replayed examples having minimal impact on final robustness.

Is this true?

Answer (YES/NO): NO